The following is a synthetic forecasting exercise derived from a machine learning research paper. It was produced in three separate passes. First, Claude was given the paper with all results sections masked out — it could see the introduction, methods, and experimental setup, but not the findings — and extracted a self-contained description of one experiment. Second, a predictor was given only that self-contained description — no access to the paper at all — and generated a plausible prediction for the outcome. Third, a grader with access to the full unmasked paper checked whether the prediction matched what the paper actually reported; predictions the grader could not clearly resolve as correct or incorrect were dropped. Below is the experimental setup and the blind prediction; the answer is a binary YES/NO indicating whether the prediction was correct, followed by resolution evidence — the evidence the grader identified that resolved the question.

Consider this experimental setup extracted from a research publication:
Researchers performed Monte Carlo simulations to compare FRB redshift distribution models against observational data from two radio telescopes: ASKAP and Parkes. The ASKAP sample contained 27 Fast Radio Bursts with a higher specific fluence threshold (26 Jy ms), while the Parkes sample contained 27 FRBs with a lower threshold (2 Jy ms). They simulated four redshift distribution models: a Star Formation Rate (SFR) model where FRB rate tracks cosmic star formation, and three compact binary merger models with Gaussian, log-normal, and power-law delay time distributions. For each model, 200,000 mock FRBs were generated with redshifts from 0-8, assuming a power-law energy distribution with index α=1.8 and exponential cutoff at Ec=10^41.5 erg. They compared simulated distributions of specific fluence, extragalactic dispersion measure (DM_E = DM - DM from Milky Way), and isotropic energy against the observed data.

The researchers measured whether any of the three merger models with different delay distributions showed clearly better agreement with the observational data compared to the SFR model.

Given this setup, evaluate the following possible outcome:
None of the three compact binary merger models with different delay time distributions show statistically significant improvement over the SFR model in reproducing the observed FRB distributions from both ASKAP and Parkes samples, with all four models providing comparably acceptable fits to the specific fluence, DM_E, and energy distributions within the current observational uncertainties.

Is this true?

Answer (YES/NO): YES